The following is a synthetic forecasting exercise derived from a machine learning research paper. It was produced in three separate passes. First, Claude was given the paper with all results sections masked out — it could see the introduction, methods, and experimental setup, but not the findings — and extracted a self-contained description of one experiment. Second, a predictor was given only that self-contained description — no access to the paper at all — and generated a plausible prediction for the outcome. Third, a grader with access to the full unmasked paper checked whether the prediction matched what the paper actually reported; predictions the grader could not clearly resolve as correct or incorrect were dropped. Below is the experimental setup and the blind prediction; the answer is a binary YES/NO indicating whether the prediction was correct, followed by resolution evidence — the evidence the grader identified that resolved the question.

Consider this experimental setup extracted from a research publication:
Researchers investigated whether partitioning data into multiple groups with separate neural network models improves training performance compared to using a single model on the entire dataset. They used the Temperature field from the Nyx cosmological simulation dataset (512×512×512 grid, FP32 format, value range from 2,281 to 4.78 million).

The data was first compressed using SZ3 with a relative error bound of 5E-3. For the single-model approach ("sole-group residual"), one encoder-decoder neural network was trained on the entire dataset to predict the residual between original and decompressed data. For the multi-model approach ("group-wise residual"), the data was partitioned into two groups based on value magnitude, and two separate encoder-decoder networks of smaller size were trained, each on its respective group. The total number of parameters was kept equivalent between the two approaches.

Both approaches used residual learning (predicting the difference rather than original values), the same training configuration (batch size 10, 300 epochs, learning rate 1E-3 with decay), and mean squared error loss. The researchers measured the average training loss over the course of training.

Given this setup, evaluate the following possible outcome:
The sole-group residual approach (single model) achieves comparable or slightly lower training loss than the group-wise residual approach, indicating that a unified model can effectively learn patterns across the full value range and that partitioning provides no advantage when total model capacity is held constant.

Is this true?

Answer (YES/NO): NO